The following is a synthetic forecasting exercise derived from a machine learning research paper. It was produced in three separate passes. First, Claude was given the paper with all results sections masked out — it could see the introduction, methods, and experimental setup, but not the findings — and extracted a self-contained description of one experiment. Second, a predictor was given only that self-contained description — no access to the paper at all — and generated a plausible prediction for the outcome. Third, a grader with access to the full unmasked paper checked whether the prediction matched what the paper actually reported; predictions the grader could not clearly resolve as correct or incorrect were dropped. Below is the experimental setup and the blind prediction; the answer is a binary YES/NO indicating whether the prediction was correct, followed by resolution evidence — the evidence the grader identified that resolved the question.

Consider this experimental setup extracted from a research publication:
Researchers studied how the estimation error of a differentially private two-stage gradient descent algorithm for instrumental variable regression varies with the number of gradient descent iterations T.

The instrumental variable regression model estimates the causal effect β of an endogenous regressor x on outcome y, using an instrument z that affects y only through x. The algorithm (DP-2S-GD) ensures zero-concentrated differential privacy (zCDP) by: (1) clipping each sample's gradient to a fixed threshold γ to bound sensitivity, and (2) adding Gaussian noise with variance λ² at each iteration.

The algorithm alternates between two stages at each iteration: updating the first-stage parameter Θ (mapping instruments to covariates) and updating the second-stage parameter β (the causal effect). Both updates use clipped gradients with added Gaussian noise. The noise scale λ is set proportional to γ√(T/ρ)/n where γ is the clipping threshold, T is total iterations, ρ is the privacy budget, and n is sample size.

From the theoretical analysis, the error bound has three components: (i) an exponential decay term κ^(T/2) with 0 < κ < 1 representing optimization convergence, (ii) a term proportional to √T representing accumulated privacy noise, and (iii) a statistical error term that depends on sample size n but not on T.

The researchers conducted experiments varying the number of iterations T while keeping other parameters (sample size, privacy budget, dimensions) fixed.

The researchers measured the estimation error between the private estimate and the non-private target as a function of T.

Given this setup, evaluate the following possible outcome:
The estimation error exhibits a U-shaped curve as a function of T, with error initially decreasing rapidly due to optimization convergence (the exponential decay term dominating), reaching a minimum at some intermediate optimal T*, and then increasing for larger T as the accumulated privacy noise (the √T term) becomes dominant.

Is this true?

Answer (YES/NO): YES